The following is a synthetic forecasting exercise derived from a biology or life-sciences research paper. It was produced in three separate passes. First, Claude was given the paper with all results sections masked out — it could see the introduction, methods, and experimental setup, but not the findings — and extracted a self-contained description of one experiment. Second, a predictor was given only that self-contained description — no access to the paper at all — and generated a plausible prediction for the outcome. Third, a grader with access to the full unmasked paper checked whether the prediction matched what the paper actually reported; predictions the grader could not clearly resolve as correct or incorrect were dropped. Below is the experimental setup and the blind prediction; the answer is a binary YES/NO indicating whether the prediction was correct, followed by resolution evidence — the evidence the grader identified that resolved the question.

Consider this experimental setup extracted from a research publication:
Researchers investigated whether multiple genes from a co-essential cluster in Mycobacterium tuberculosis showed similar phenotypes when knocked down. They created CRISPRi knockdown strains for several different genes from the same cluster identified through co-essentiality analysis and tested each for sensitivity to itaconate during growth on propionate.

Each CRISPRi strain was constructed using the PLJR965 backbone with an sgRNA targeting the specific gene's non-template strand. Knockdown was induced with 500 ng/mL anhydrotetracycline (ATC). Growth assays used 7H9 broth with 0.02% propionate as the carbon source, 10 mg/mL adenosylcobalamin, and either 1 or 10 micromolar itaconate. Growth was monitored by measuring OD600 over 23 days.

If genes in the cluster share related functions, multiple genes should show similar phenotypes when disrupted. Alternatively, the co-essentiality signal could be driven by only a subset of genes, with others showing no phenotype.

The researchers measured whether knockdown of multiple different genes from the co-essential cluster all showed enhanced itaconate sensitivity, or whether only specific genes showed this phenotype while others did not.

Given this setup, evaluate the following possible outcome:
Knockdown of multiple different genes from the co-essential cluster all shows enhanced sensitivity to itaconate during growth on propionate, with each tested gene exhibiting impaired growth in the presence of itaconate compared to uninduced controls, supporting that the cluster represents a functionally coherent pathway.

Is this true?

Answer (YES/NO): YES